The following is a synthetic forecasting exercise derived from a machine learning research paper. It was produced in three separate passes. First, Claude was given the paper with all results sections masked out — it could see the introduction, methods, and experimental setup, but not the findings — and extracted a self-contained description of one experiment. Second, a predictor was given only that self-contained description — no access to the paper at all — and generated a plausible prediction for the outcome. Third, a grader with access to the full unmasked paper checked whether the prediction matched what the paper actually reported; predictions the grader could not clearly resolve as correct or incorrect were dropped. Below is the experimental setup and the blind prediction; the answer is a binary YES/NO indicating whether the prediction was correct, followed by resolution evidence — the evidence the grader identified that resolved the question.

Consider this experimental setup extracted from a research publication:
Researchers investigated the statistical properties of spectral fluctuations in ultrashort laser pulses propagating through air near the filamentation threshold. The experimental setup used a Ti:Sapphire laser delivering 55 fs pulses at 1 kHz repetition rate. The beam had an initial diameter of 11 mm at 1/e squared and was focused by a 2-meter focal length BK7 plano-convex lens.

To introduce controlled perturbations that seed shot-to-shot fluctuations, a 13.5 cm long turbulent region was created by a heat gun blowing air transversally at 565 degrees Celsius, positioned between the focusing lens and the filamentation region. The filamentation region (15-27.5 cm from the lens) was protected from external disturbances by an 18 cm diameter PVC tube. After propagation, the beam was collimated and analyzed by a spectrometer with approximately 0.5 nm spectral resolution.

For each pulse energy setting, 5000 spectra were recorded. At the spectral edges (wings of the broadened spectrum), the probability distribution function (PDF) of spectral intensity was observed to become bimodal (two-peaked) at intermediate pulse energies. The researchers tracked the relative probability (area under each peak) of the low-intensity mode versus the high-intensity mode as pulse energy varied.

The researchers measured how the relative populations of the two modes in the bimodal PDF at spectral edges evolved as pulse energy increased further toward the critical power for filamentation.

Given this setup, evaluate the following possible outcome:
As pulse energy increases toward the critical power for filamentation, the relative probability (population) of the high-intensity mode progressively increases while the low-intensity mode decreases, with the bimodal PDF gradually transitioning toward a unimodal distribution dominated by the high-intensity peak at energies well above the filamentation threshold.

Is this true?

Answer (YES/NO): YES